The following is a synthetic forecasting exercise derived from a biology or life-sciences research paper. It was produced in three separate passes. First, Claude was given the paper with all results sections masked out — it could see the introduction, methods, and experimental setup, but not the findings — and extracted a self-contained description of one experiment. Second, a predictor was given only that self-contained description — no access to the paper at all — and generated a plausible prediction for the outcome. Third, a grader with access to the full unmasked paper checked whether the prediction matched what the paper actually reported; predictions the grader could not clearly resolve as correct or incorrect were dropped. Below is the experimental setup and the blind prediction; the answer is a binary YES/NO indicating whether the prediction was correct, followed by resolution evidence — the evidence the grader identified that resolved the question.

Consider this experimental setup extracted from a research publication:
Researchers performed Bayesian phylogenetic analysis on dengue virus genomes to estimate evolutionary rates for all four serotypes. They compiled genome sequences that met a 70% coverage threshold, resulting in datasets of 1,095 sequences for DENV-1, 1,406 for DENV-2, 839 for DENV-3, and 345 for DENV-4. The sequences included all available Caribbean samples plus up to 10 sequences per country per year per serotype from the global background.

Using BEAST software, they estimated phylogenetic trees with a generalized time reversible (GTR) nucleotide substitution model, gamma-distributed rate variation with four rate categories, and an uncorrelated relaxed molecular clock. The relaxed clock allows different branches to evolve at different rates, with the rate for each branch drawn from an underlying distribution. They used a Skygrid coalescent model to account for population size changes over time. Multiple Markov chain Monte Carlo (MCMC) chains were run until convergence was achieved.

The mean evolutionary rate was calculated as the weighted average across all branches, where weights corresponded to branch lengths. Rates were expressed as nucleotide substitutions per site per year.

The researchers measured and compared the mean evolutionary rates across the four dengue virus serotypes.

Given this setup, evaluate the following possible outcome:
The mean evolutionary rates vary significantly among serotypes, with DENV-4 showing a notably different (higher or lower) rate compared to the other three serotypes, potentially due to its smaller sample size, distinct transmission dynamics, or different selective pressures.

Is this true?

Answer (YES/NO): NO